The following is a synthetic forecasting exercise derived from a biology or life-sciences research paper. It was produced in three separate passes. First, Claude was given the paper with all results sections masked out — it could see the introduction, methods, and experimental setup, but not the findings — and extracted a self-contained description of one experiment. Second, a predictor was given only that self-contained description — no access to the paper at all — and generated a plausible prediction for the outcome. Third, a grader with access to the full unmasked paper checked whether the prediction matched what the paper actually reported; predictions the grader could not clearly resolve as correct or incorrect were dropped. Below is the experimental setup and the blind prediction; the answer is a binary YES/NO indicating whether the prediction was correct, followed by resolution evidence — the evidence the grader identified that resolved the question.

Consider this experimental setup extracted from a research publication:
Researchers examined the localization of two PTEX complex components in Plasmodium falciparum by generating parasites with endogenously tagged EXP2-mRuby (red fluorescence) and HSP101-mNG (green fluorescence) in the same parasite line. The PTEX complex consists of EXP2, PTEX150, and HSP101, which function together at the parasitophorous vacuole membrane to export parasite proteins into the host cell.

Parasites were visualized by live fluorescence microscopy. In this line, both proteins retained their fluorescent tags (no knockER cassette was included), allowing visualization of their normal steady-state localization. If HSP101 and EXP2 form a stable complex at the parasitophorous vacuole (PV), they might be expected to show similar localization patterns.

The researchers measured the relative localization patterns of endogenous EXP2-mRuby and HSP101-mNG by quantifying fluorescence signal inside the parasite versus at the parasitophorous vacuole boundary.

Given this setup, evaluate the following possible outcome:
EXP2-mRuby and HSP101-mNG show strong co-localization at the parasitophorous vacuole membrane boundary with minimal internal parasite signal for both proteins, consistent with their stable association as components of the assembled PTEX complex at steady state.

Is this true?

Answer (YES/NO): NO